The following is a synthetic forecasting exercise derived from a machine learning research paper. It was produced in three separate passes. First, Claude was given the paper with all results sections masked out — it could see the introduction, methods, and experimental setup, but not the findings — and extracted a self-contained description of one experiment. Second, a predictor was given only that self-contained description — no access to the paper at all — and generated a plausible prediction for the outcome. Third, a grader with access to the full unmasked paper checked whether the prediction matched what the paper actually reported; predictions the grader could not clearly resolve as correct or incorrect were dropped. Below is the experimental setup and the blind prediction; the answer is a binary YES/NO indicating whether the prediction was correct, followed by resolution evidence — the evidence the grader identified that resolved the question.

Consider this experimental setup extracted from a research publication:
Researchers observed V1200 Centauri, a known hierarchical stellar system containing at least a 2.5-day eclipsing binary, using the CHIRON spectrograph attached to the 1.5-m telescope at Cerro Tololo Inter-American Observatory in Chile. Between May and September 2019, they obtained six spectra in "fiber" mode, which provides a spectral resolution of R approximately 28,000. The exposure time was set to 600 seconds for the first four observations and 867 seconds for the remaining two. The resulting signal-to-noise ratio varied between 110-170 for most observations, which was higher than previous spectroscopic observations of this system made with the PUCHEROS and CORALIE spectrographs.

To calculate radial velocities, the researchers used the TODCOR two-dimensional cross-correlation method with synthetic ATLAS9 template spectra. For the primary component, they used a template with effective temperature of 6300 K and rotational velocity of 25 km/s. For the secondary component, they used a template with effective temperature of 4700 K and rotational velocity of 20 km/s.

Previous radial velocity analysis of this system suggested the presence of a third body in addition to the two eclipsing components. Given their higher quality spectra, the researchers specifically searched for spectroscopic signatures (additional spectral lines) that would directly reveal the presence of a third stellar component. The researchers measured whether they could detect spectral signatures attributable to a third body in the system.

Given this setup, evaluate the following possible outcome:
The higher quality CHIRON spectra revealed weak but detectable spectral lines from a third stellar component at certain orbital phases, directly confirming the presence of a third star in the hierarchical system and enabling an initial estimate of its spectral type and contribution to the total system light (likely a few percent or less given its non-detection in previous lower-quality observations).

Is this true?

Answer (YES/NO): NO